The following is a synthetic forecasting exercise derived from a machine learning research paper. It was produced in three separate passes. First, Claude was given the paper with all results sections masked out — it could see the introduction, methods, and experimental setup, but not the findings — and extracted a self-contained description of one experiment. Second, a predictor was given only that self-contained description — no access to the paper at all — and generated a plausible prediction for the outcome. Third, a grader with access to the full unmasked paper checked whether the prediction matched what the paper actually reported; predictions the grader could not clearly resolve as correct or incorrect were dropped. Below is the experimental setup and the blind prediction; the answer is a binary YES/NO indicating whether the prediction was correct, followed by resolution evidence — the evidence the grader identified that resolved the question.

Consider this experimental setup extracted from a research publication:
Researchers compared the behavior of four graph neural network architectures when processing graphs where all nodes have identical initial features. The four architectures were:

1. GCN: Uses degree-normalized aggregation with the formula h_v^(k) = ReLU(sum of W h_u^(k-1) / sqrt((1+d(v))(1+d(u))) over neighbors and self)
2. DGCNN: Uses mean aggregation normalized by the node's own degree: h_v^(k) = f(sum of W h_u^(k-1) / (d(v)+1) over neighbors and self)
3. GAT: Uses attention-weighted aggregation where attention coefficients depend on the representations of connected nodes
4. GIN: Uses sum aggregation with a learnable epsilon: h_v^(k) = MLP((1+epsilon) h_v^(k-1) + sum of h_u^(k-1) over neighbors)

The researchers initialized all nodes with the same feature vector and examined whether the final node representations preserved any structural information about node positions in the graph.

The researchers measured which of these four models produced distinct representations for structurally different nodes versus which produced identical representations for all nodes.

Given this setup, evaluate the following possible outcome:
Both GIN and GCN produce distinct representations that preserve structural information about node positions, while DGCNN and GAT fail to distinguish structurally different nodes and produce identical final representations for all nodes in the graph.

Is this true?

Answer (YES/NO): YES